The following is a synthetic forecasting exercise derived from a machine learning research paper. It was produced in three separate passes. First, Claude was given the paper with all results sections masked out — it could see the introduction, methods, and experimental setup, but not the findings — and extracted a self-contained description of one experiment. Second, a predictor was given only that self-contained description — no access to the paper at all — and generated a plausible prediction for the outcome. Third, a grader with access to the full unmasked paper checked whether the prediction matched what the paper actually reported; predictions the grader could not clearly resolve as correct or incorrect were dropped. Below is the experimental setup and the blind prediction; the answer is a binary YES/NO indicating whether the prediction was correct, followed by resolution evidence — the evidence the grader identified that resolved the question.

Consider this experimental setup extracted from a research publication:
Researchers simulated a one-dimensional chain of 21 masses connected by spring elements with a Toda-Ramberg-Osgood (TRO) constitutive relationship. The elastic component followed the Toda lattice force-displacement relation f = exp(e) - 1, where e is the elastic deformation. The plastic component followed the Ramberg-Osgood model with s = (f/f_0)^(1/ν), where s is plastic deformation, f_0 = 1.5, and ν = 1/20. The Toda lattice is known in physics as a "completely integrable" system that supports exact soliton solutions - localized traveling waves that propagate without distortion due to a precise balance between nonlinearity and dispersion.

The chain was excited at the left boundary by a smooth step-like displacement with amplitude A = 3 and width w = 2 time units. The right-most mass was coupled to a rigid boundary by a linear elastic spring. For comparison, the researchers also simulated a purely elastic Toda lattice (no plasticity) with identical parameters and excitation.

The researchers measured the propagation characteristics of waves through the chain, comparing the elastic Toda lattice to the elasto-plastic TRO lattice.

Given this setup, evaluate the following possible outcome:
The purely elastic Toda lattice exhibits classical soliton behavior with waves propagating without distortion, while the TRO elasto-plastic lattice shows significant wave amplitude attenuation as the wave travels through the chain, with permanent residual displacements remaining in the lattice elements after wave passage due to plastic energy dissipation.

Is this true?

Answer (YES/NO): NO